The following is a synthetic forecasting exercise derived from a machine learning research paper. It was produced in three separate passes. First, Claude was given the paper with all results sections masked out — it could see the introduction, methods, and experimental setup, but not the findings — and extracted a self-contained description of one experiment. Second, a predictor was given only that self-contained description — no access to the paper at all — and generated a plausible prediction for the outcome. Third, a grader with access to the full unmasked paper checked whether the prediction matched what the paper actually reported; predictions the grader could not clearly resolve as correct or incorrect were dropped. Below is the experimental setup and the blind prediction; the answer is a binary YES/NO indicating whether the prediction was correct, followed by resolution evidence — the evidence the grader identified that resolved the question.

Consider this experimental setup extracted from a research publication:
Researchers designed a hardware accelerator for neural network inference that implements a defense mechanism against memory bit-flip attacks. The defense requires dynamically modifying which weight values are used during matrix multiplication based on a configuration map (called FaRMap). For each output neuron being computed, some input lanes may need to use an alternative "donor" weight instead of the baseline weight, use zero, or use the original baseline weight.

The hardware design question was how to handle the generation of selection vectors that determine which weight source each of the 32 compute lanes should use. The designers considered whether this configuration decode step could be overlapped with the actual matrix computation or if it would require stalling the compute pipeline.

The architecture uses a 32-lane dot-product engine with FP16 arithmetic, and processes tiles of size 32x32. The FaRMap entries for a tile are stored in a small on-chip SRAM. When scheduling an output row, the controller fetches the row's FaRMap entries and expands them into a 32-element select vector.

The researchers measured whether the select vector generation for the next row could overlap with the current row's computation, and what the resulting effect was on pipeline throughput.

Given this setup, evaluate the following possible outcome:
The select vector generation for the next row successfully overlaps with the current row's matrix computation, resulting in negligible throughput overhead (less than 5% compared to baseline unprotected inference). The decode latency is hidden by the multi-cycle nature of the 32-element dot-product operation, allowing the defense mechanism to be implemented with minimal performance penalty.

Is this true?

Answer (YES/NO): YES